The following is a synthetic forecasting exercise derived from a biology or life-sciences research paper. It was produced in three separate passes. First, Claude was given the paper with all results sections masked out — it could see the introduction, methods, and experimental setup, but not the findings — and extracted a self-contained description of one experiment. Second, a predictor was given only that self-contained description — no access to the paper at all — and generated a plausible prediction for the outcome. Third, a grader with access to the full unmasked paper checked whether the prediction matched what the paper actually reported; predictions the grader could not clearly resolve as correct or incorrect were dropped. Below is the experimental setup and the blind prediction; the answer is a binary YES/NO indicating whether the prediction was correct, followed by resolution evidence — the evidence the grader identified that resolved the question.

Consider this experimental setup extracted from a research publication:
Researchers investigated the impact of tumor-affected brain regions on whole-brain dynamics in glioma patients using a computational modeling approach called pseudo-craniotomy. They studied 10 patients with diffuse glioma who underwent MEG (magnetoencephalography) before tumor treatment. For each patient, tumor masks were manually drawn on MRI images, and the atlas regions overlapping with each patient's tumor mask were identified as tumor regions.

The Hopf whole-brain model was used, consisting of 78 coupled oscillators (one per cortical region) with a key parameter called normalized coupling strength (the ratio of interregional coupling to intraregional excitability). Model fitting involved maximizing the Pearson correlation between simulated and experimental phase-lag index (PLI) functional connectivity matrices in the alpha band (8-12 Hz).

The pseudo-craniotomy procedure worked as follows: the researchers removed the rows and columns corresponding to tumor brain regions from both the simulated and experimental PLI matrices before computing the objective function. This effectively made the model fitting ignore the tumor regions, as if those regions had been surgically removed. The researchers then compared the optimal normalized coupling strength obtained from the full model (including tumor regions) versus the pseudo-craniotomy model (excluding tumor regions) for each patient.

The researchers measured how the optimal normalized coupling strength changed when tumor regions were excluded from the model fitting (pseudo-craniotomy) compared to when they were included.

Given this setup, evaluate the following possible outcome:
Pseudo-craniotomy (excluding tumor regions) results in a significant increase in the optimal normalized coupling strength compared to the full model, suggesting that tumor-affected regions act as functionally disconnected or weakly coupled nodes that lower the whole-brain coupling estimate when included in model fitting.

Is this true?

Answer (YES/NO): NO